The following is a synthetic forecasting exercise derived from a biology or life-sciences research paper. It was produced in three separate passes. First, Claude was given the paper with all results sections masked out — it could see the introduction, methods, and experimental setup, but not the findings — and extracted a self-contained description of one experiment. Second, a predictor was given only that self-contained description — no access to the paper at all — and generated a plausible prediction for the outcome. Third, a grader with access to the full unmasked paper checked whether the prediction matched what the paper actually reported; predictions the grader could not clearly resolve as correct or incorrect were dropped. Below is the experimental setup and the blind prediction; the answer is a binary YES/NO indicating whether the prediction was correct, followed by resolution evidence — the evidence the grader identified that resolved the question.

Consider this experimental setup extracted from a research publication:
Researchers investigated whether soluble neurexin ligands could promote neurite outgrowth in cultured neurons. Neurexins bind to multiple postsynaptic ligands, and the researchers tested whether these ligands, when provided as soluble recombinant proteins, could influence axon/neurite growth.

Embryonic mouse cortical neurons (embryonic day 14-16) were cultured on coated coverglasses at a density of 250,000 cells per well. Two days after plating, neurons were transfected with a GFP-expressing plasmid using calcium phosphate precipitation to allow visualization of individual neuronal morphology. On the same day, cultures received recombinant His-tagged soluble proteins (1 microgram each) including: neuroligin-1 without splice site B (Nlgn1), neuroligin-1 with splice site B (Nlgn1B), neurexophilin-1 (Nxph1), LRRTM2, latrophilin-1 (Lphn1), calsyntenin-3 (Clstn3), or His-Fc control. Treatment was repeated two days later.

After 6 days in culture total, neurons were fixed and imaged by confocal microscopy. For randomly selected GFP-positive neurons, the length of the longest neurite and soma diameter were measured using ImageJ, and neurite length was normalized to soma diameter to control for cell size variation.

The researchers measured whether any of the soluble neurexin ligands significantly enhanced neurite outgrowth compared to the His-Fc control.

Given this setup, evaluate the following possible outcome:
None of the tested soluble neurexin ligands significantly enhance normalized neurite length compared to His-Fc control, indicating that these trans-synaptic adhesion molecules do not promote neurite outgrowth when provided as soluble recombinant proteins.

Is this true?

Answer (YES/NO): YES